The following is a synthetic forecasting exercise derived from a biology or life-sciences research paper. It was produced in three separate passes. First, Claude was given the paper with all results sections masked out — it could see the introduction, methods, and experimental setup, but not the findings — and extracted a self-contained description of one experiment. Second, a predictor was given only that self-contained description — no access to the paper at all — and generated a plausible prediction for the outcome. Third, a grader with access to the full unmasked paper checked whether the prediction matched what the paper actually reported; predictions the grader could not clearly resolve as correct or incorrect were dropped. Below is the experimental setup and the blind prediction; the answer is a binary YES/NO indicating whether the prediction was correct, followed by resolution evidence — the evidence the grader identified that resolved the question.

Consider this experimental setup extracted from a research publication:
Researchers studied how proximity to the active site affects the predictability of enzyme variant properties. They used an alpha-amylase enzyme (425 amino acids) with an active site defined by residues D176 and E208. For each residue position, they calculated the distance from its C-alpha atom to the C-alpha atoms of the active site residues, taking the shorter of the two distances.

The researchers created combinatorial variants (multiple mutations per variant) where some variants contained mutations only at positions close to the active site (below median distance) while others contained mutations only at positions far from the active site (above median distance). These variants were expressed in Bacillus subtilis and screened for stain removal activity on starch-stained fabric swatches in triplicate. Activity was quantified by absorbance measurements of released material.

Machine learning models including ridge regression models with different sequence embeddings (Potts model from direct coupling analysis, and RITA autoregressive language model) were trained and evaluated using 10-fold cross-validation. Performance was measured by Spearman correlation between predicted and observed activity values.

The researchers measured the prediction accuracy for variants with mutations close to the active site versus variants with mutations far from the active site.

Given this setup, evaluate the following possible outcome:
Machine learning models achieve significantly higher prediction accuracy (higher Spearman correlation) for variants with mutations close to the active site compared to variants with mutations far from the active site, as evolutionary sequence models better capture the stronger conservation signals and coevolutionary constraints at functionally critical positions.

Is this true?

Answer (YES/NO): NO